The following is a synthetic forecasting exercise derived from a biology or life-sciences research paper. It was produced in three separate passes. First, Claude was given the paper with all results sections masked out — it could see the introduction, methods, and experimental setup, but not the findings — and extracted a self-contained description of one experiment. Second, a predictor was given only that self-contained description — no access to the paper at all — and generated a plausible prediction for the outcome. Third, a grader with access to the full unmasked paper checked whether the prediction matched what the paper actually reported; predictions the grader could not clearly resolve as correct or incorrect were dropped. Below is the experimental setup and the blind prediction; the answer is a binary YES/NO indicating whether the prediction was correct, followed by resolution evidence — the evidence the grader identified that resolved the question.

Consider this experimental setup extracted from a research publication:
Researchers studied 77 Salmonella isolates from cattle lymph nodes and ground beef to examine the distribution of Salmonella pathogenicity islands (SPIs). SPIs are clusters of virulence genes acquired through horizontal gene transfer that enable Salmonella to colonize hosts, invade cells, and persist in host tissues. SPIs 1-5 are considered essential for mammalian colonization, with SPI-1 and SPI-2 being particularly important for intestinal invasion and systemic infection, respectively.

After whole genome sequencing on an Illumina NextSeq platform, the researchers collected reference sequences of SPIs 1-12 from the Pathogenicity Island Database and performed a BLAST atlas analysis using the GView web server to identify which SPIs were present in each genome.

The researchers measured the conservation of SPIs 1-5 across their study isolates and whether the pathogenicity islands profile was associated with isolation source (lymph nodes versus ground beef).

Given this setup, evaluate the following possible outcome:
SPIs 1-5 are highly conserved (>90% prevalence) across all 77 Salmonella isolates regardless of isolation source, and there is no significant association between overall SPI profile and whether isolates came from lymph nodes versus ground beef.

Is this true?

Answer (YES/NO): YES